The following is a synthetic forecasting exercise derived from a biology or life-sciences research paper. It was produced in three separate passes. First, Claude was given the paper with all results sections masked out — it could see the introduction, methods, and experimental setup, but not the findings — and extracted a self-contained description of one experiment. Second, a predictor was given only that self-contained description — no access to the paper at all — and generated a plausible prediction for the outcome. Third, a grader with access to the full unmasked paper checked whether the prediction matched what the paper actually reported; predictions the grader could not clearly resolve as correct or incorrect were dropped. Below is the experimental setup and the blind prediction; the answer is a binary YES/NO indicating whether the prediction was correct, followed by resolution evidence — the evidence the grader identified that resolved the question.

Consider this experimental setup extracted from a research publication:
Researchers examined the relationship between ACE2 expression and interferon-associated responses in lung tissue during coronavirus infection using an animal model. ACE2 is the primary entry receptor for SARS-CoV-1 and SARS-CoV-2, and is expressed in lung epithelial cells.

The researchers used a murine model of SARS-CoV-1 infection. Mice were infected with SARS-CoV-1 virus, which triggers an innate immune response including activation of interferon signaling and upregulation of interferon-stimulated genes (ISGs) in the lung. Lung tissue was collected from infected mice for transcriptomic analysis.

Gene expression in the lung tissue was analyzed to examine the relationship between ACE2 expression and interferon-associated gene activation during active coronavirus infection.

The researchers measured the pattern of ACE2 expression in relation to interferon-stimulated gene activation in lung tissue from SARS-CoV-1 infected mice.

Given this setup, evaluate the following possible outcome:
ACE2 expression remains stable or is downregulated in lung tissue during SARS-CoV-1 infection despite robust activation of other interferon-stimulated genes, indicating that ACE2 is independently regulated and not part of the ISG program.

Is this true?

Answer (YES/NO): NO